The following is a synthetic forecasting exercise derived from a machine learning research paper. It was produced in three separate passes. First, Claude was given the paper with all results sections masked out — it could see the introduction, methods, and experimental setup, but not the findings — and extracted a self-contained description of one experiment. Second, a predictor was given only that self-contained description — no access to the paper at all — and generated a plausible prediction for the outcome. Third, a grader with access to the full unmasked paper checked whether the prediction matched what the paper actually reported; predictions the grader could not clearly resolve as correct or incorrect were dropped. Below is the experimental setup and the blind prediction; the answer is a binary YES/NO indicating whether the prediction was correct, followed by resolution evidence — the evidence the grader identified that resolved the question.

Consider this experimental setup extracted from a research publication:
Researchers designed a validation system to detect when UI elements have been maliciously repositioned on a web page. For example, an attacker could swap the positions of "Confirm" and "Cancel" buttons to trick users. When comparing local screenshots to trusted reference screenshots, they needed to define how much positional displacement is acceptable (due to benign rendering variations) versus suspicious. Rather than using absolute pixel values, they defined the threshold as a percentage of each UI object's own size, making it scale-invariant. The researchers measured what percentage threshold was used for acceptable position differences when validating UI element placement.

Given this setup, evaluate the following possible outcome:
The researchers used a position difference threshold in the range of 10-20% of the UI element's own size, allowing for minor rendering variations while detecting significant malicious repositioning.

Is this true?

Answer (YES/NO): YES